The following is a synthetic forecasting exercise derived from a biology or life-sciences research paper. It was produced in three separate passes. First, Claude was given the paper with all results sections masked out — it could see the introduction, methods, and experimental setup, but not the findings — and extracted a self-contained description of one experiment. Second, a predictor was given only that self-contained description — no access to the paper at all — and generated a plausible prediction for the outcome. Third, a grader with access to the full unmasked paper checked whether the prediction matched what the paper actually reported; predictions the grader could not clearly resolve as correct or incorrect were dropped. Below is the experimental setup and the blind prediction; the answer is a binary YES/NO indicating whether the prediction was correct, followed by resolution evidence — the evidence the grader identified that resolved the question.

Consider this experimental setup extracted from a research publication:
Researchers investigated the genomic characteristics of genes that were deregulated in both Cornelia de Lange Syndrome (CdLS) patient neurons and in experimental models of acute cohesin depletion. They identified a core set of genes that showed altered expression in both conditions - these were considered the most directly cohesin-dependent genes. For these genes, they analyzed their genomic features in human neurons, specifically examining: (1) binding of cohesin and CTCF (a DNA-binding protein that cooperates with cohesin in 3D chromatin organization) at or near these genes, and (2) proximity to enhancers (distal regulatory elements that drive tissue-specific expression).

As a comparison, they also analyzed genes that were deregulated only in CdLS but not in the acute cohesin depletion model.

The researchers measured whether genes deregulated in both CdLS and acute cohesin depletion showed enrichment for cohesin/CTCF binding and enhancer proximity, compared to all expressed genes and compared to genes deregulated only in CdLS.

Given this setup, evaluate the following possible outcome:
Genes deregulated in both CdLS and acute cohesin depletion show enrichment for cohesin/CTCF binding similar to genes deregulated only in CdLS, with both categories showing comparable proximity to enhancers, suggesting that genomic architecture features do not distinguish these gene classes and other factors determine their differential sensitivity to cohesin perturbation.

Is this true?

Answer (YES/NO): NO